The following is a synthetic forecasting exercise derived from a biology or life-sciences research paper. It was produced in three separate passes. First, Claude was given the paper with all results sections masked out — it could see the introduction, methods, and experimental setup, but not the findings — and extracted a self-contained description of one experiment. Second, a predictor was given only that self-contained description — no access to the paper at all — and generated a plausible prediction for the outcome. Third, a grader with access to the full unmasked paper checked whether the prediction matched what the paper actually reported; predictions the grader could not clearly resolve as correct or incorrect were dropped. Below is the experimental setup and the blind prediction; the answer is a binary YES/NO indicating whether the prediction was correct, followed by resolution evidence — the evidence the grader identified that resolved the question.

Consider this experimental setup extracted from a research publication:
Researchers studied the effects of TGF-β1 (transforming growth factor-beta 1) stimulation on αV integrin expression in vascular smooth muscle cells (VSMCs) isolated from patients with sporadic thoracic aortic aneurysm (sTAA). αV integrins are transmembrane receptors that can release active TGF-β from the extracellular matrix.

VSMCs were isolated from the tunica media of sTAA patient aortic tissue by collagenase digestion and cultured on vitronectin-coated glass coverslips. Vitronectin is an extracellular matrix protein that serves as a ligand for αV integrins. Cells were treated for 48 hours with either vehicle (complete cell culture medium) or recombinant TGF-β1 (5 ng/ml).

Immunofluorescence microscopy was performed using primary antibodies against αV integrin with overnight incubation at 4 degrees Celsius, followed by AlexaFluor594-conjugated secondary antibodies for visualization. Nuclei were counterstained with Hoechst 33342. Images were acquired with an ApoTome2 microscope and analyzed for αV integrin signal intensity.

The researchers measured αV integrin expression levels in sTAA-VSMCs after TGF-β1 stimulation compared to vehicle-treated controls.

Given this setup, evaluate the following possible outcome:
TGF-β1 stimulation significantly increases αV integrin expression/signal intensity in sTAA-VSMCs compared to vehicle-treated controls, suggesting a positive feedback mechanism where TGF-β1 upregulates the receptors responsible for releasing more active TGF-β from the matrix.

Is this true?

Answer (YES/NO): YES